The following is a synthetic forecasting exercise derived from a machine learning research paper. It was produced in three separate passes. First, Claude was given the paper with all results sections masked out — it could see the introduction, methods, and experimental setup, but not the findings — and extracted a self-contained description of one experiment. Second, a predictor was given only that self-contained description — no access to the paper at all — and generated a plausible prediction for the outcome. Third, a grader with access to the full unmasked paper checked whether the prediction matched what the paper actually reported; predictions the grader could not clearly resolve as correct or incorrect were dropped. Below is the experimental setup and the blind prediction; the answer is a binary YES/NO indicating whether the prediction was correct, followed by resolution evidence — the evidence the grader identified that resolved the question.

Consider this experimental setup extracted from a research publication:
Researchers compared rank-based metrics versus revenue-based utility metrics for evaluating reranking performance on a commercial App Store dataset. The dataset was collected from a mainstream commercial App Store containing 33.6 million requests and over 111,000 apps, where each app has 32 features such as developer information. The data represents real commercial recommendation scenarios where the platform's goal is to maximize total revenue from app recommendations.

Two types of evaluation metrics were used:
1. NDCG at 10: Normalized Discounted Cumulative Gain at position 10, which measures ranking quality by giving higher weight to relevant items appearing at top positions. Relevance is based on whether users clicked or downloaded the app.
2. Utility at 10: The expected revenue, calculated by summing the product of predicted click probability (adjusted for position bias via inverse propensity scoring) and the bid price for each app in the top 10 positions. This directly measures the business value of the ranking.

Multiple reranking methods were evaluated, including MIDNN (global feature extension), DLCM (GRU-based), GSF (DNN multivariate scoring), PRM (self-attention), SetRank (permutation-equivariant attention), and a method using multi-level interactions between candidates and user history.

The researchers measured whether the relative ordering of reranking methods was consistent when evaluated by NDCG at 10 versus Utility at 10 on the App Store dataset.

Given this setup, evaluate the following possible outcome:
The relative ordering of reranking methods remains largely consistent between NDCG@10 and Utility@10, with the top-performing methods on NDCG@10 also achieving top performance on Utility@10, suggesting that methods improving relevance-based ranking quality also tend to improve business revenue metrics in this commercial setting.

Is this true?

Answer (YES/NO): YES